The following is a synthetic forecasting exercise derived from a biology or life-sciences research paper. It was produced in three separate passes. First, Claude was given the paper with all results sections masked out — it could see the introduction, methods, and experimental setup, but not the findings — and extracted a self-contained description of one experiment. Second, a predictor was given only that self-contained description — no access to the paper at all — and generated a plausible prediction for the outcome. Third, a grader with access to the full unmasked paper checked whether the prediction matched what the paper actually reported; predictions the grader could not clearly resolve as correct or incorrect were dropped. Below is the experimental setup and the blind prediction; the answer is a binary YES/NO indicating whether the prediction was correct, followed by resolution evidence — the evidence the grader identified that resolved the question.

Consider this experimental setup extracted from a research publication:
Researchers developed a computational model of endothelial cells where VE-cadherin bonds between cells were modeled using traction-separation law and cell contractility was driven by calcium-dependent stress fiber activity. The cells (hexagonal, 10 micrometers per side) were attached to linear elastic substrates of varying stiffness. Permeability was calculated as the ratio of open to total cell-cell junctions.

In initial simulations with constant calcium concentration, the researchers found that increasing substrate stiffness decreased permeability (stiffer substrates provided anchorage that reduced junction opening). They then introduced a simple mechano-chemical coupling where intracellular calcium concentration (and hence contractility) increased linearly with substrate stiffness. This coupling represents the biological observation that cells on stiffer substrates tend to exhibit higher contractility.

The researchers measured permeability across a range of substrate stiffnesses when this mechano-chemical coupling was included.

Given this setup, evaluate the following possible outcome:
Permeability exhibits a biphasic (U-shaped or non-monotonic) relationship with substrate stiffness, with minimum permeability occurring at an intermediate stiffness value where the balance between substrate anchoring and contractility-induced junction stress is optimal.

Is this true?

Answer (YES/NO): NO